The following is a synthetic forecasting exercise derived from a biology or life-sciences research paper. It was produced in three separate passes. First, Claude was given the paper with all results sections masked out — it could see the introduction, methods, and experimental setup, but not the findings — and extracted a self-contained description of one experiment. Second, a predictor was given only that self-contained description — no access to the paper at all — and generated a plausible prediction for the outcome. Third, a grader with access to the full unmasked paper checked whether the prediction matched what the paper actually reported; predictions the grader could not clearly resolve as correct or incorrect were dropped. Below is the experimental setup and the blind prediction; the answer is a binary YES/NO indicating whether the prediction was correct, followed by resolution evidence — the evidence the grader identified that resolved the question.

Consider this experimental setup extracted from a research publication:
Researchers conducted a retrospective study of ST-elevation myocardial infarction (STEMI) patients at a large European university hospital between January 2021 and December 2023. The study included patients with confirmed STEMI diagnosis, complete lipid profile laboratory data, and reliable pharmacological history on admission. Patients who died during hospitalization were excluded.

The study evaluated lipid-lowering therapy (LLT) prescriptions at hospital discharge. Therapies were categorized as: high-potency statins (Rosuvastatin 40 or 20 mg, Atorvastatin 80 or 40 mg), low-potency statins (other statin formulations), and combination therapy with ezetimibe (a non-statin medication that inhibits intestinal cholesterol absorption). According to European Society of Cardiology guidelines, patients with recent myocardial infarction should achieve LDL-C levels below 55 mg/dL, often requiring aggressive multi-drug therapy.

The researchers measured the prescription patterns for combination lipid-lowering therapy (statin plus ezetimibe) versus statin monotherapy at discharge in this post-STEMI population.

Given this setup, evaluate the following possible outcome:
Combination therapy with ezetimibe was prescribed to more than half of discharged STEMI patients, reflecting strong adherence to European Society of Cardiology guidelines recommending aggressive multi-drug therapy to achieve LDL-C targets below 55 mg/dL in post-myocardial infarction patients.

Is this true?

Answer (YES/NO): NO